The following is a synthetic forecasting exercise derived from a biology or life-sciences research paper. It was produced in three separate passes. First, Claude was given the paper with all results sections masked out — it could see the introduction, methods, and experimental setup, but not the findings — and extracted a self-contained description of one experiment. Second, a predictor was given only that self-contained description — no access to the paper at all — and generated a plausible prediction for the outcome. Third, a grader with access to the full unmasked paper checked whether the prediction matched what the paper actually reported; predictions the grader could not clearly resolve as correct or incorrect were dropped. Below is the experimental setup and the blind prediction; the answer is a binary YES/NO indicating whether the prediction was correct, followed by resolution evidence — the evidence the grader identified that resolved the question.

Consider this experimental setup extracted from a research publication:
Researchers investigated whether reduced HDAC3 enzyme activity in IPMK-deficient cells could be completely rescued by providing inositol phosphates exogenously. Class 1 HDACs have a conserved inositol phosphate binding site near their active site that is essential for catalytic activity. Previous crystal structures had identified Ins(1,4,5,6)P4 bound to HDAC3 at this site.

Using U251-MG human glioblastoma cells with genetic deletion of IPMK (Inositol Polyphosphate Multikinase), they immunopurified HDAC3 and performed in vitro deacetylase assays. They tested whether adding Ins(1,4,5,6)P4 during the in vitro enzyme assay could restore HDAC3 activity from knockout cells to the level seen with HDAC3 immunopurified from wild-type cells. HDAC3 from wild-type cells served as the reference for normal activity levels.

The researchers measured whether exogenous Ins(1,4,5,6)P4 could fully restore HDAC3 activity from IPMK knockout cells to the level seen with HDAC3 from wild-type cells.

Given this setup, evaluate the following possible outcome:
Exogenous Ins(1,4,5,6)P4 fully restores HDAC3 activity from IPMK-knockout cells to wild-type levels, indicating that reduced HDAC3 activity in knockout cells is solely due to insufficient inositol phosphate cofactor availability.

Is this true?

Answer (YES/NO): YES